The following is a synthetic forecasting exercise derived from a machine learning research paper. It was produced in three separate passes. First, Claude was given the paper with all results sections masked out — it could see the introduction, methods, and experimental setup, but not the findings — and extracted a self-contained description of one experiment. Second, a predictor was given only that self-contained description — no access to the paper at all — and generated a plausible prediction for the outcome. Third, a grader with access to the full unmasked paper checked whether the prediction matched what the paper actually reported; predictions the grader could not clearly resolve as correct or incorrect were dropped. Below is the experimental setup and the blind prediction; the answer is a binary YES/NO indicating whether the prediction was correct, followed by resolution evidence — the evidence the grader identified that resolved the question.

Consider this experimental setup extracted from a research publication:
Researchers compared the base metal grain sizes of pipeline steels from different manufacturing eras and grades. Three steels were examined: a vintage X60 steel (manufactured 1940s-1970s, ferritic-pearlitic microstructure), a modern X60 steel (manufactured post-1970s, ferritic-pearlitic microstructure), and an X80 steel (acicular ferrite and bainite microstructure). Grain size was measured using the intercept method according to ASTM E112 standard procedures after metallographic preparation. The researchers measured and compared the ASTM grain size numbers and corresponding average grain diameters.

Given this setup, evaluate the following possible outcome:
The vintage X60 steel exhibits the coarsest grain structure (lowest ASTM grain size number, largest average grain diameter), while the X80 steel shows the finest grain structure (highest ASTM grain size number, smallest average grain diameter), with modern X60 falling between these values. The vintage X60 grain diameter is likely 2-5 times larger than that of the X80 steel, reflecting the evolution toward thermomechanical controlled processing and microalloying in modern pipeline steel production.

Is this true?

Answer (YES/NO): NO